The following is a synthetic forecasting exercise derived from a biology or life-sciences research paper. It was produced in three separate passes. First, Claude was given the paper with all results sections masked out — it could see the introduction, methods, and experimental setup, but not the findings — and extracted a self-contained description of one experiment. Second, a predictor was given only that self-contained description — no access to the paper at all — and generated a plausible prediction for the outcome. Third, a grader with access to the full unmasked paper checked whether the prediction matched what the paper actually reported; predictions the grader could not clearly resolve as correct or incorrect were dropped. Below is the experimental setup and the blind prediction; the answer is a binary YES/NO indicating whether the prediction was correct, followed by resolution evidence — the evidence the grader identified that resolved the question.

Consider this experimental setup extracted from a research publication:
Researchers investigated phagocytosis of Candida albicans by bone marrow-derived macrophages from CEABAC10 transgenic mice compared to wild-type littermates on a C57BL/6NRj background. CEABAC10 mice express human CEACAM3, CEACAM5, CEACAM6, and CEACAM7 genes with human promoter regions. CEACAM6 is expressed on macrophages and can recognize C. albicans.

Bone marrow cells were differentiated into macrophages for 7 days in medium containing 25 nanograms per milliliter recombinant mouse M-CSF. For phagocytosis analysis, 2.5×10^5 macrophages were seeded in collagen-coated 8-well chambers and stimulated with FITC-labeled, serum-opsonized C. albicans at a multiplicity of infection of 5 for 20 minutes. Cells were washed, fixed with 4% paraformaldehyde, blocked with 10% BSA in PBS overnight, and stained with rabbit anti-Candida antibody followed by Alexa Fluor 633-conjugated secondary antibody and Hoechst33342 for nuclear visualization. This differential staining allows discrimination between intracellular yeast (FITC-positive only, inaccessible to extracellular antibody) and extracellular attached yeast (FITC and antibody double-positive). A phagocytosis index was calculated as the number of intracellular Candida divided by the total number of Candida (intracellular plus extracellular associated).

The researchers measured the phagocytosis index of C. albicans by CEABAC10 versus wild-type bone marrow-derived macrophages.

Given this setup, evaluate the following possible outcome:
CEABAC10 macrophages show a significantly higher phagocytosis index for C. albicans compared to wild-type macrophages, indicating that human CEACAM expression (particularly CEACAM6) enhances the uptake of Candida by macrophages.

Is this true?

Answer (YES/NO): YES